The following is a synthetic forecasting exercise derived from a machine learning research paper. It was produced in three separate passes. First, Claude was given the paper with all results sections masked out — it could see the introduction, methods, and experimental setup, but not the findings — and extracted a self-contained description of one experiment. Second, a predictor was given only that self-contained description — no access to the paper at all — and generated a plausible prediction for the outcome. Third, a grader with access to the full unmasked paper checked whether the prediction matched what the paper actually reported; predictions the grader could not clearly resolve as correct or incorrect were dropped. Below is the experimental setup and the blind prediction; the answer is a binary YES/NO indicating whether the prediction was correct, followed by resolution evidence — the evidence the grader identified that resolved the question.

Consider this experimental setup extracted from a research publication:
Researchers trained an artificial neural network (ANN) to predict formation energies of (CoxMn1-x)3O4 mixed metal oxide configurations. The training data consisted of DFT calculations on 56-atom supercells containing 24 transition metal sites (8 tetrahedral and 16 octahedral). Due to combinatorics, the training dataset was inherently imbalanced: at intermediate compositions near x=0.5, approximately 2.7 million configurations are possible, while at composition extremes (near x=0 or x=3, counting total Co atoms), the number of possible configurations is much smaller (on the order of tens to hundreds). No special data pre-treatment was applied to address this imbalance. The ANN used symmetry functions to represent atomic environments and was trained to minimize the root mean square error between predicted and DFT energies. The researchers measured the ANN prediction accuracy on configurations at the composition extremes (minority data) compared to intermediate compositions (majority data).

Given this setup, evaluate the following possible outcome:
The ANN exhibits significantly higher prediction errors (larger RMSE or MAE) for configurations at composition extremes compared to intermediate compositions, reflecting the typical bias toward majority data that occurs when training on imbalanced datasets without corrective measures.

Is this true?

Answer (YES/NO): YES